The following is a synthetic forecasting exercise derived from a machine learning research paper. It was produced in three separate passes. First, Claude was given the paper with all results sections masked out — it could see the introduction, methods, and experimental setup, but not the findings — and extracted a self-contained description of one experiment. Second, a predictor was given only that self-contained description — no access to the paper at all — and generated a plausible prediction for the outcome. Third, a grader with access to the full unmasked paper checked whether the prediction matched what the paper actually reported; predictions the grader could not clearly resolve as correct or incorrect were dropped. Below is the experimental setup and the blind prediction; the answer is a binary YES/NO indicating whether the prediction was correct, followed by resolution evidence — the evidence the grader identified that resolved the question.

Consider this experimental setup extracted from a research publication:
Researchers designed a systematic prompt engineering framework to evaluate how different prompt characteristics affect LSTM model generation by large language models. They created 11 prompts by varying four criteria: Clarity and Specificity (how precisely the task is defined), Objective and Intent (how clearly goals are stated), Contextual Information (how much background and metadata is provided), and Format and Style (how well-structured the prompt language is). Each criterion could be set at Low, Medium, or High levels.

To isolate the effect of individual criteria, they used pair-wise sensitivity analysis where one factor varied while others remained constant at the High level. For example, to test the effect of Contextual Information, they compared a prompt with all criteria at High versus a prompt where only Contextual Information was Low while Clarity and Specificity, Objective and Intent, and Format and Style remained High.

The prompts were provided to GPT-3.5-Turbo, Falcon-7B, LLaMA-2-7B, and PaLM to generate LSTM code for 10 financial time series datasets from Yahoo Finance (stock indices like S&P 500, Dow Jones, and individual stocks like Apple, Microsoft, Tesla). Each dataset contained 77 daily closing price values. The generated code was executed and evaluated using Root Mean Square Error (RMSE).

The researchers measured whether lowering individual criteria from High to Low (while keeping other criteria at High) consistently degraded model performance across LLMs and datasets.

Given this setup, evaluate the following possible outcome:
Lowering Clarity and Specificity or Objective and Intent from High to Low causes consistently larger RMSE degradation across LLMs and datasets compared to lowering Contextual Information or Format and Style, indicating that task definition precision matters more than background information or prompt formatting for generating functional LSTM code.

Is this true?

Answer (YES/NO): NO